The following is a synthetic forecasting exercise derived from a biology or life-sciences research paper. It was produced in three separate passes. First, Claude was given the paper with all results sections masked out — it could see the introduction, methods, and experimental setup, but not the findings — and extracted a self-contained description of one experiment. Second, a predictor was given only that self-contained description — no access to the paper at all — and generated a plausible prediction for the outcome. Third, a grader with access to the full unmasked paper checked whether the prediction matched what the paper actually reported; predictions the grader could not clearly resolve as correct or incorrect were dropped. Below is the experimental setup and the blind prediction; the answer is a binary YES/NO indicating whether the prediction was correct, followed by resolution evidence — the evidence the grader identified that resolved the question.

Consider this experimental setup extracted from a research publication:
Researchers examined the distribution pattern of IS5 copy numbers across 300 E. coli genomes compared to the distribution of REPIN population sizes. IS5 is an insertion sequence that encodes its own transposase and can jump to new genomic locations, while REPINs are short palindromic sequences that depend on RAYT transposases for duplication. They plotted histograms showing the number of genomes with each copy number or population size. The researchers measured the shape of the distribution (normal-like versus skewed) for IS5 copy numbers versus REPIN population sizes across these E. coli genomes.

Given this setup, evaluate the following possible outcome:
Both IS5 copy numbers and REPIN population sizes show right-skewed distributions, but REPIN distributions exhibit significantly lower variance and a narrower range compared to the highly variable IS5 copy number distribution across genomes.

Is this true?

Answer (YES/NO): NO